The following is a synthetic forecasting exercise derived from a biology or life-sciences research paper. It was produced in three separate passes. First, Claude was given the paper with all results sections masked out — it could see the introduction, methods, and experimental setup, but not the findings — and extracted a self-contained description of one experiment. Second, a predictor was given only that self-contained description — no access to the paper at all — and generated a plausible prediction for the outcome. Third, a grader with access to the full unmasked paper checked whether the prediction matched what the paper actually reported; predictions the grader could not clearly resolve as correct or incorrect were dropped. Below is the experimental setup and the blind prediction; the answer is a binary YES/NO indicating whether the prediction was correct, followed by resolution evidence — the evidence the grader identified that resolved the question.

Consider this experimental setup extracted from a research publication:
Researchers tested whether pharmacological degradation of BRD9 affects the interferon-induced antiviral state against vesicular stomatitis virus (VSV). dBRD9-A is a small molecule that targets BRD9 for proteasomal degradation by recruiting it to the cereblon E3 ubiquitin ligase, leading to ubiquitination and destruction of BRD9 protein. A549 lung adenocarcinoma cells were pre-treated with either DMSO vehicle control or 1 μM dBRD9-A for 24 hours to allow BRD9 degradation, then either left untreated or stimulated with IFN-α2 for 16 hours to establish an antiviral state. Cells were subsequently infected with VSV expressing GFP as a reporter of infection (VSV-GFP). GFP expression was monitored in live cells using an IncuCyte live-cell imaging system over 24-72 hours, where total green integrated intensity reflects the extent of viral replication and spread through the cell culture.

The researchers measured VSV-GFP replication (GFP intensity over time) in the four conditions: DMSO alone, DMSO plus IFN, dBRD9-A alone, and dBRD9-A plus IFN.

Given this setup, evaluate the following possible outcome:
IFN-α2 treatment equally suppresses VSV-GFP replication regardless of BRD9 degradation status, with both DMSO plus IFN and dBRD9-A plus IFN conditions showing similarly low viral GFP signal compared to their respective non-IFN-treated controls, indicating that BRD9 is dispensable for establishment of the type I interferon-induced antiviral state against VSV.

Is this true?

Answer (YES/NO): NO